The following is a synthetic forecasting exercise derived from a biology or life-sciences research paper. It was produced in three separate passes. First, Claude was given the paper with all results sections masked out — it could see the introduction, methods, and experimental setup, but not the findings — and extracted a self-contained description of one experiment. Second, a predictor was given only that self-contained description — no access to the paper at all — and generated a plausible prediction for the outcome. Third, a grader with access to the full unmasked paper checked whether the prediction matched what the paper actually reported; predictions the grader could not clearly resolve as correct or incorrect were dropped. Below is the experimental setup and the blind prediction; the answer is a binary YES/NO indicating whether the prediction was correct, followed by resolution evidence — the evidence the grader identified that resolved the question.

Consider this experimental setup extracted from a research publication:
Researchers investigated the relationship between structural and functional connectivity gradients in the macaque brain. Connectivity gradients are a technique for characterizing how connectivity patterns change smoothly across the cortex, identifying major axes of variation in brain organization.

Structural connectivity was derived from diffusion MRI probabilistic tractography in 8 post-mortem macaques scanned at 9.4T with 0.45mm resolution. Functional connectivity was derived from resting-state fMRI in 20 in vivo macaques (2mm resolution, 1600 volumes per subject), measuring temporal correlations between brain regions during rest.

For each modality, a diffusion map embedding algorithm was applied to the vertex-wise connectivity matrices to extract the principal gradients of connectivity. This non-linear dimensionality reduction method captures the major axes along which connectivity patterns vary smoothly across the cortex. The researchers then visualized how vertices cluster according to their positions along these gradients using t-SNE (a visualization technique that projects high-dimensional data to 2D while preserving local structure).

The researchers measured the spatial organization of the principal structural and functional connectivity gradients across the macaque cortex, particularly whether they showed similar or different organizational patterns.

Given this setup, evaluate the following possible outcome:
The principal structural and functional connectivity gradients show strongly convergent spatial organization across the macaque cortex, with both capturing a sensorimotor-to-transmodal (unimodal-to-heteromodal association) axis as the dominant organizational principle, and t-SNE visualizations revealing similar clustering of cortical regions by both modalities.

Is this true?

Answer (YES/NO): NO